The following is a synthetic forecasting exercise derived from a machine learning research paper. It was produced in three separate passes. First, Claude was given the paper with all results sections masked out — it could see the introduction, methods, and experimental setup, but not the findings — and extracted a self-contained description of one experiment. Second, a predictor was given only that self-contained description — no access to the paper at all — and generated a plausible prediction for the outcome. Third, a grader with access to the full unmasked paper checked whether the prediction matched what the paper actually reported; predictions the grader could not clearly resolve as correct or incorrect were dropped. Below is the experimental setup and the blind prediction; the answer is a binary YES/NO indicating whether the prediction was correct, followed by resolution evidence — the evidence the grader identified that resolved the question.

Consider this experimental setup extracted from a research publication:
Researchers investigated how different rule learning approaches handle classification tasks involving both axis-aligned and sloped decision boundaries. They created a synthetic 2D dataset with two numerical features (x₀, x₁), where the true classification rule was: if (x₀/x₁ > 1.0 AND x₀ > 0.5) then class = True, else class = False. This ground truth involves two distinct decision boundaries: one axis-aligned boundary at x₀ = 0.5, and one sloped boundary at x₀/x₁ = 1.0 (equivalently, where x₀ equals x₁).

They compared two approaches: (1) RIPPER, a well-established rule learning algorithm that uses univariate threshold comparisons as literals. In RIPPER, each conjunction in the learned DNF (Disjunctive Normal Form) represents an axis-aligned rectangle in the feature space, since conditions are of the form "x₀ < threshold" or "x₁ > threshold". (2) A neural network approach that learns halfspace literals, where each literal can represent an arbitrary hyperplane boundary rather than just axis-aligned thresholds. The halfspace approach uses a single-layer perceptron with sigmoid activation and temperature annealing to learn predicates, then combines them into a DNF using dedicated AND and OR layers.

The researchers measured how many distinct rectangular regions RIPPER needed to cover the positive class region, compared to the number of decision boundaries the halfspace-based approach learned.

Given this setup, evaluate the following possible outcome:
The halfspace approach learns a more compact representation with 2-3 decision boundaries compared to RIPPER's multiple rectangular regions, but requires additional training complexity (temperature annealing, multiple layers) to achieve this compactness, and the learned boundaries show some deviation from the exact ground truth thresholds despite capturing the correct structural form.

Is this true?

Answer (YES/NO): NO